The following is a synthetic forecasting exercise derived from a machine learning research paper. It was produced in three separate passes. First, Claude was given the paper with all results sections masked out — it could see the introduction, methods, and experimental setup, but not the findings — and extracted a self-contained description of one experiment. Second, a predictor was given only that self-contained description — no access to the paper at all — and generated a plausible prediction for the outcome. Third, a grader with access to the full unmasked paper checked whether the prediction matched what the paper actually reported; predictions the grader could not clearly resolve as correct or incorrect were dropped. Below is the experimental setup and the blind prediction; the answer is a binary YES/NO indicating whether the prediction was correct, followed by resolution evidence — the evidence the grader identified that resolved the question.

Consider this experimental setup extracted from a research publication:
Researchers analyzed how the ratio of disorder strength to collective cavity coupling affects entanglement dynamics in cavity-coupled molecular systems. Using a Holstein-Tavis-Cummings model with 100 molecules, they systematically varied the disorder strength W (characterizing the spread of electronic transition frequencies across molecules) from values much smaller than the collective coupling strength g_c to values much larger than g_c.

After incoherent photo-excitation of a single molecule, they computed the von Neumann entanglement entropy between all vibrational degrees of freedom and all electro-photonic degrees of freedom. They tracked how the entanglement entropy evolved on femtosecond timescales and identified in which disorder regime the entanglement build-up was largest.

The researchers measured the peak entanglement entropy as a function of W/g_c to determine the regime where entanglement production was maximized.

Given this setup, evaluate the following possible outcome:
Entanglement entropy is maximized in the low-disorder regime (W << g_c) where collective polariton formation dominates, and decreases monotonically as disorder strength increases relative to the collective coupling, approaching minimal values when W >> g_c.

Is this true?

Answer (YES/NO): NO